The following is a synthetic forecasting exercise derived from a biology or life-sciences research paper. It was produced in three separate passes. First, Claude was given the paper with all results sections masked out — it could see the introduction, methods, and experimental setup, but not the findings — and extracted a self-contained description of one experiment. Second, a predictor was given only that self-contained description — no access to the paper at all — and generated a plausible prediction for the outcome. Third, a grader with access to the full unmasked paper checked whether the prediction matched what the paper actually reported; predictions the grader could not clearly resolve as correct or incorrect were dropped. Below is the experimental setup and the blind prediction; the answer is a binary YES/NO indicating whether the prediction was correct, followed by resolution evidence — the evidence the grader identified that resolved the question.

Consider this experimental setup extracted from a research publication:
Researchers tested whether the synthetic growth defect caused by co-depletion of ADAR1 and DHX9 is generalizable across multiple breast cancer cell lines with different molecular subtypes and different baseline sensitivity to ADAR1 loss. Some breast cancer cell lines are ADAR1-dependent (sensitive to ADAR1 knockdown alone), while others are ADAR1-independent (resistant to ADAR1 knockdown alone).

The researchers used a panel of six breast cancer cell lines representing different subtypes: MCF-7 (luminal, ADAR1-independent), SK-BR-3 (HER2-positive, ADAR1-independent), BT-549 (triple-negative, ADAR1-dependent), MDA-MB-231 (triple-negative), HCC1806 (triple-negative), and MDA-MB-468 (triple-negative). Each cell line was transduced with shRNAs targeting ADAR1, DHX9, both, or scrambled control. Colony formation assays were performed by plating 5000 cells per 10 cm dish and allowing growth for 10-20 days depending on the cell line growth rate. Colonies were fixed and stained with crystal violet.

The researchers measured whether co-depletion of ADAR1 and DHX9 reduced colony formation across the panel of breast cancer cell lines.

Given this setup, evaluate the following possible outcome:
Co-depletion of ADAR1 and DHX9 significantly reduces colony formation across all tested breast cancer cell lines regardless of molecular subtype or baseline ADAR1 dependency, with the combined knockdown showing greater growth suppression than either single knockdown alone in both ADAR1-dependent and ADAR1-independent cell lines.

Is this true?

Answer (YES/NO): NO